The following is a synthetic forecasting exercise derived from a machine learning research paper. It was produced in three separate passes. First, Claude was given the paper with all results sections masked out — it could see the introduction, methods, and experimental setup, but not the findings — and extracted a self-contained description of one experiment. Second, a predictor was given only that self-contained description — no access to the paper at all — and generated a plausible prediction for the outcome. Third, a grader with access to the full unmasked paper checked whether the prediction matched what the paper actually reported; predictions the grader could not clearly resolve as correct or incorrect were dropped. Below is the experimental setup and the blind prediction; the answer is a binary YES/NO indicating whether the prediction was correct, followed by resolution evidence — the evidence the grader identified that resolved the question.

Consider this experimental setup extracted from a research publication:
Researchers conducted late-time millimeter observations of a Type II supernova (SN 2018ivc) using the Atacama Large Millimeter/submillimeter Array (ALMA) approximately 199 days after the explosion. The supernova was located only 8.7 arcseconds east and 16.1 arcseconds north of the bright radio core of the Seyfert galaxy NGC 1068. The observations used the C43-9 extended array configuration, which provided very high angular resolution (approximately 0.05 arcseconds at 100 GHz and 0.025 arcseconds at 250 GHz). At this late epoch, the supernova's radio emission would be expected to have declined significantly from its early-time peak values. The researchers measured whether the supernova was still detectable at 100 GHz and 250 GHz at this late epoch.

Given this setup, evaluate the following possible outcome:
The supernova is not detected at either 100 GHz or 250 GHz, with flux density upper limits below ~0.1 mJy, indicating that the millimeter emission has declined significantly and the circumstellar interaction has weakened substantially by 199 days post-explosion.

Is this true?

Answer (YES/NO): NO